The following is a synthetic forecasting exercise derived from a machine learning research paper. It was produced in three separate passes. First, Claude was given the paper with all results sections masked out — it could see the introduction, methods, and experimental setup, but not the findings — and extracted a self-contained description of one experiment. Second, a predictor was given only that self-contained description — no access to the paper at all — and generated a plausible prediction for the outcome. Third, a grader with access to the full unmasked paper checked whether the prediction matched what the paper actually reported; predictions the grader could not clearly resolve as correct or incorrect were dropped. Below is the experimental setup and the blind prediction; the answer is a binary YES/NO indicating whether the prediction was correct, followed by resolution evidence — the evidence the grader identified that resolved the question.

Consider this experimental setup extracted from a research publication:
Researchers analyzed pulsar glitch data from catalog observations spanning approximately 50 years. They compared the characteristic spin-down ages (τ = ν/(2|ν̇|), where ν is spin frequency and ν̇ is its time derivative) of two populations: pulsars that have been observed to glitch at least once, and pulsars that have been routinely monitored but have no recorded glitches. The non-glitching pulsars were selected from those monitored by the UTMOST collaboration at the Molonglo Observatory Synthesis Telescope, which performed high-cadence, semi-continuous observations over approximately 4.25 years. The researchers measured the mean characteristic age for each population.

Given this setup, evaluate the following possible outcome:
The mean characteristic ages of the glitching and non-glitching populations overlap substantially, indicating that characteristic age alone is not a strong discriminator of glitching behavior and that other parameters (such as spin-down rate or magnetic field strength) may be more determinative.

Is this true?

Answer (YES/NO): NO